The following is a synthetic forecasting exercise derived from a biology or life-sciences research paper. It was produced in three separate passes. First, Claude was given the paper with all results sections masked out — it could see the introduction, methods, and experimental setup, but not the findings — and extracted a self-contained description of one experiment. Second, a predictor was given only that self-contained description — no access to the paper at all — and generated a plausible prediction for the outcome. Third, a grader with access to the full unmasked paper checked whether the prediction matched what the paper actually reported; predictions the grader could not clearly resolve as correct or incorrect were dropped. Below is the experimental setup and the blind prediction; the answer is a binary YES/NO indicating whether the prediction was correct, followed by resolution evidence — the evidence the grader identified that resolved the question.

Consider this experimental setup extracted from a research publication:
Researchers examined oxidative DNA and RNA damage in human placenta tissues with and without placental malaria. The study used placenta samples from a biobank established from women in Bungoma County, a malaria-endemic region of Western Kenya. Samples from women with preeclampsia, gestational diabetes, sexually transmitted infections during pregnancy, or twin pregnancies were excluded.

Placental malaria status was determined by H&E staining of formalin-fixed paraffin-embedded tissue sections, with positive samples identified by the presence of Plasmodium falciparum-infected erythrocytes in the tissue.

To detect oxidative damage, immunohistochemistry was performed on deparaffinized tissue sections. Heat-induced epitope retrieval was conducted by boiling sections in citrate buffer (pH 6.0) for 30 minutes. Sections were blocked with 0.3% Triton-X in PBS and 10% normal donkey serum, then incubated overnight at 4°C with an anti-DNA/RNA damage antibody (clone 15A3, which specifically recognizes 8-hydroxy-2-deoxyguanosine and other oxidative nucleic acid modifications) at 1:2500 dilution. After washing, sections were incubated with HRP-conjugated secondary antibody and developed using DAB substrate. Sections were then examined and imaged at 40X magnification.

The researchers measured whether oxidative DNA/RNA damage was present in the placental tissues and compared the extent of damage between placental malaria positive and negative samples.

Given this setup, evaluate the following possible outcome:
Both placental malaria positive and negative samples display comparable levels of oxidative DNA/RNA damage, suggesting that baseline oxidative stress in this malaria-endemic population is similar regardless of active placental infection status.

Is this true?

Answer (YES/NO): NO